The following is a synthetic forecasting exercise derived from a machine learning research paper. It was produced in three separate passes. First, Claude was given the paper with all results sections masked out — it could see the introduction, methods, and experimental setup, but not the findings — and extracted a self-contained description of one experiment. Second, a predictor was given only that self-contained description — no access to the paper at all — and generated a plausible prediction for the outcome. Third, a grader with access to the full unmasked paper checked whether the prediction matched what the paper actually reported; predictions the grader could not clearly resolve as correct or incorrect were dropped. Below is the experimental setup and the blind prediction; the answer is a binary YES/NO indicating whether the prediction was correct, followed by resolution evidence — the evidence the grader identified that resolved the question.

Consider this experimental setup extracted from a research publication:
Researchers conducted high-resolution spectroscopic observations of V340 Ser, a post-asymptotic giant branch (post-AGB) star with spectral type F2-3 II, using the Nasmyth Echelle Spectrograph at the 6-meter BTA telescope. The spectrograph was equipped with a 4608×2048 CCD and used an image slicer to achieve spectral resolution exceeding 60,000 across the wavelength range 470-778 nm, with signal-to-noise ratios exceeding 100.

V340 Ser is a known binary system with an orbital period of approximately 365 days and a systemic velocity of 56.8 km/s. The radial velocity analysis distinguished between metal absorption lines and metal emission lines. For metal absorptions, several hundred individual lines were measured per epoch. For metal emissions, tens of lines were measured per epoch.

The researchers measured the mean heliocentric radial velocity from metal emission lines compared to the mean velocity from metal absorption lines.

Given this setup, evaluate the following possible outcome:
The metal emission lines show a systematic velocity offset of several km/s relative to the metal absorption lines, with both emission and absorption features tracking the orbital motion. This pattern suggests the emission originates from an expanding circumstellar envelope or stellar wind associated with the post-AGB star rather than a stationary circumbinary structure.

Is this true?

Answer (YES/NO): NO